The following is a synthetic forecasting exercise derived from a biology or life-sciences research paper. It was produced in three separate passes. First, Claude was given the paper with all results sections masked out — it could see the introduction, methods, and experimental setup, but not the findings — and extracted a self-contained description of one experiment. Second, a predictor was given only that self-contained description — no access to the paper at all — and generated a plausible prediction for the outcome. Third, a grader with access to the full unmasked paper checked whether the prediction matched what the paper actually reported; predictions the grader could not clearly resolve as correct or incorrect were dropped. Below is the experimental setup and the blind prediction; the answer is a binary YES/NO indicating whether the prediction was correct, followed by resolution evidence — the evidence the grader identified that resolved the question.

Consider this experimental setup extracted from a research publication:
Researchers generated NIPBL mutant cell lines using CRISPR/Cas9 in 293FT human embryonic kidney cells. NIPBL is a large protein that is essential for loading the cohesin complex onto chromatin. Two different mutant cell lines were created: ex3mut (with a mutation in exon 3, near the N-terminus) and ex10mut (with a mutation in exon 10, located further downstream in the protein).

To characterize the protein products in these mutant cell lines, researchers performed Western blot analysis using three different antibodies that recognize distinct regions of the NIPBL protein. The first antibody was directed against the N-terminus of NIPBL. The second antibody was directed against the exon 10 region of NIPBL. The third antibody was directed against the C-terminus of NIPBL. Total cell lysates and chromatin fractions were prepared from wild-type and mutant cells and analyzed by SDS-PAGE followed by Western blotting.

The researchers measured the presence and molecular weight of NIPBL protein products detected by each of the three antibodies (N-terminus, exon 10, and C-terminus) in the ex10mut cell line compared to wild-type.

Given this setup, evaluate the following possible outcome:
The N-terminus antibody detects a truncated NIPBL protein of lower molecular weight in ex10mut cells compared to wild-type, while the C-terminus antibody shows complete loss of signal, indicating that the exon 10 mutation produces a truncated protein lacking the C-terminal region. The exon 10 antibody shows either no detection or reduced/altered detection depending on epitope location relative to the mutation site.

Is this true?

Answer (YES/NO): NO